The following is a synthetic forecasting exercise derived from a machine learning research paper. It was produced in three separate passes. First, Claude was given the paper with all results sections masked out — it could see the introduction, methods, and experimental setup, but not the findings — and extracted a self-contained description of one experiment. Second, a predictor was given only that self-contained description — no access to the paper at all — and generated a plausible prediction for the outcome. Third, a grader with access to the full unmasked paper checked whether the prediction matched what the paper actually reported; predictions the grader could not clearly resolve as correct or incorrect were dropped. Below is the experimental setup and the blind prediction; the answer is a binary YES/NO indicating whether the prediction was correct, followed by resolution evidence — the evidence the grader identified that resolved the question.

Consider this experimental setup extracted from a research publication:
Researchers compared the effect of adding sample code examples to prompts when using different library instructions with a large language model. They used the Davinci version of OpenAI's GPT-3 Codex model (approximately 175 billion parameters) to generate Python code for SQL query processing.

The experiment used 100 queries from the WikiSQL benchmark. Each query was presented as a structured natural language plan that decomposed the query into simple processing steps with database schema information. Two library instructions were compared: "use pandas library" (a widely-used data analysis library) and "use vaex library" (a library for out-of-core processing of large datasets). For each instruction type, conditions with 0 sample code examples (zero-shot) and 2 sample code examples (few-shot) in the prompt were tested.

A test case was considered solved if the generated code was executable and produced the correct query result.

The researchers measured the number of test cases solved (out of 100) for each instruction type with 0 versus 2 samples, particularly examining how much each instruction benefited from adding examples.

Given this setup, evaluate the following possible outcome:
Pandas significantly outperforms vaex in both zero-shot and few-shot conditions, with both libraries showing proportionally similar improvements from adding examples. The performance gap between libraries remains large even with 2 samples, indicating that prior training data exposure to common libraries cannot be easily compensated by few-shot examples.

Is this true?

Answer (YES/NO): NO